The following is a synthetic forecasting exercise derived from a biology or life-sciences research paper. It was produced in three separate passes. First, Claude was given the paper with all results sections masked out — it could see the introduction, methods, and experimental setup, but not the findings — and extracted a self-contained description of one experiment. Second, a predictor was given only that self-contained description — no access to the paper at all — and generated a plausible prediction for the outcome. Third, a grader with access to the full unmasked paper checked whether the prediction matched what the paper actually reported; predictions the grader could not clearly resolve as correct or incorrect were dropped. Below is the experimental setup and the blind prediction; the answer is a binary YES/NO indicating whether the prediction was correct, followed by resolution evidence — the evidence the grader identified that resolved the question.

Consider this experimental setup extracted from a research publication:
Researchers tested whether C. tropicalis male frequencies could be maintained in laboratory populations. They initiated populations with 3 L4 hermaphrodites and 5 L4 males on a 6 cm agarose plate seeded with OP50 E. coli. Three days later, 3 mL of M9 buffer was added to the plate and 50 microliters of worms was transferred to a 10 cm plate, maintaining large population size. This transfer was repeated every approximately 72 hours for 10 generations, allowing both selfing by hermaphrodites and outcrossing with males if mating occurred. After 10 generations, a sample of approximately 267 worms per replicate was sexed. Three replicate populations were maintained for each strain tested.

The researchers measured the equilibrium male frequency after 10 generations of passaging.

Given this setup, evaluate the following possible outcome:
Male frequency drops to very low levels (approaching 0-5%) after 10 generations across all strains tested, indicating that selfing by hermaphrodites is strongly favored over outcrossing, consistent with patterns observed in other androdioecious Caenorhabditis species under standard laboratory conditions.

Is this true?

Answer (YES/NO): NO